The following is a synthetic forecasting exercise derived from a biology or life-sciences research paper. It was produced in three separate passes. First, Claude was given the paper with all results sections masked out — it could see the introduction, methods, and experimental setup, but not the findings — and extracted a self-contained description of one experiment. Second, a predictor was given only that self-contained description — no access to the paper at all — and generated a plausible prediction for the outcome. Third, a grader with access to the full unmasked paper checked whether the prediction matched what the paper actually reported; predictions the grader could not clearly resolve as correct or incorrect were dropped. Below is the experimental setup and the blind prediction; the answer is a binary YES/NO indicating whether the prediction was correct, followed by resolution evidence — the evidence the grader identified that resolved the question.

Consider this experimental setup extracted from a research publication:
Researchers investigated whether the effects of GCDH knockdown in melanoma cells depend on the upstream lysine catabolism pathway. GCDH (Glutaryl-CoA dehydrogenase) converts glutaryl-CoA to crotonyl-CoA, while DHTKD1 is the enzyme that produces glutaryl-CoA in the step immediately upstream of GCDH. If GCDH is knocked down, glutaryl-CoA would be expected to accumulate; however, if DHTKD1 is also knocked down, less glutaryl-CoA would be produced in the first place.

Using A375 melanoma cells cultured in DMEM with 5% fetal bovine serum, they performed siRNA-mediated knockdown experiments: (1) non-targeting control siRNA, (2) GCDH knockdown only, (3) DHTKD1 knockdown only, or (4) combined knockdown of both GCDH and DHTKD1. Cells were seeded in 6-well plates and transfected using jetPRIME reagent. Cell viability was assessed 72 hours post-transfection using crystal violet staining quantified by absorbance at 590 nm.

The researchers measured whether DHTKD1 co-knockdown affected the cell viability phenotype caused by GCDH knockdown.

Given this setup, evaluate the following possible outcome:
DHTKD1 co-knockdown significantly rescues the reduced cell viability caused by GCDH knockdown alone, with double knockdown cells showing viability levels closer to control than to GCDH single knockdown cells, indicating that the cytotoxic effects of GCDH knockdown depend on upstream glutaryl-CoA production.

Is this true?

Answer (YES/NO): YES